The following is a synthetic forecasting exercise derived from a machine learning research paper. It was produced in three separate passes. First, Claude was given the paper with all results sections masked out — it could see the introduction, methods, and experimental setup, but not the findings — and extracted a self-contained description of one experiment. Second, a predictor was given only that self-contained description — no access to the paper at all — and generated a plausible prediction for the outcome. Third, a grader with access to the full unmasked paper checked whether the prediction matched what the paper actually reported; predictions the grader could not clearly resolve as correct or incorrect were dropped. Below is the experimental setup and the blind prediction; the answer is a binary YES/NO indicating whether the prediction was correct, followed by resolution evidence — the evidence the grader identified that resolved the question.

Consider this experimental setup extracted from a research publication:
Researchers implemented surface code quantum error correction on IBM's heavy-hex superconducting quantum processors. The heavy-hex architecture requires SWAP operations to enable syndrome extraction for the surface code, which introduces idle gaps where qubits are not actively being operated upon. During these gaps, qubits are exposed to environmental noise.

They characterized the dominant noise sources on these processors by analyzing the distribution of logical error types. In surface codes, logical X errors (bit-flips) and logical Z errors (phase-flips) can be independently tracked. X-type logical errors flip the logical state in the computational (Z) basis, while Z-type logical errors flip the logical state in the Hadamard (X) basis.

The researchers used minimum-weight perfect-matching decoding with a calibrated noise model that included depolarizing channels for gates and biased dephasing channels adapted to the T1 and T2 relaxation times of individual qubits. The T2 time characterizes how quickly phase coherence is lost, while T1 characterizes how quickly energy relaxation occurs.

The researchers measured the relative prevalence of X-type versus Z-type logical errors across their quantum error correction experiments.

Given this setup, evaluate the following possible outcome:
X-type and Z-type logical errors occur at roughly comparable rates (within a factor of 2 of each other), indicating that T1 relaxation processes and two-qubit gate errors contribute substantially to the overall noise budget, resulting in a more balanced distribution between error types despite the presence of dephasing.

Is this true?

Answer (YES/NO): NO